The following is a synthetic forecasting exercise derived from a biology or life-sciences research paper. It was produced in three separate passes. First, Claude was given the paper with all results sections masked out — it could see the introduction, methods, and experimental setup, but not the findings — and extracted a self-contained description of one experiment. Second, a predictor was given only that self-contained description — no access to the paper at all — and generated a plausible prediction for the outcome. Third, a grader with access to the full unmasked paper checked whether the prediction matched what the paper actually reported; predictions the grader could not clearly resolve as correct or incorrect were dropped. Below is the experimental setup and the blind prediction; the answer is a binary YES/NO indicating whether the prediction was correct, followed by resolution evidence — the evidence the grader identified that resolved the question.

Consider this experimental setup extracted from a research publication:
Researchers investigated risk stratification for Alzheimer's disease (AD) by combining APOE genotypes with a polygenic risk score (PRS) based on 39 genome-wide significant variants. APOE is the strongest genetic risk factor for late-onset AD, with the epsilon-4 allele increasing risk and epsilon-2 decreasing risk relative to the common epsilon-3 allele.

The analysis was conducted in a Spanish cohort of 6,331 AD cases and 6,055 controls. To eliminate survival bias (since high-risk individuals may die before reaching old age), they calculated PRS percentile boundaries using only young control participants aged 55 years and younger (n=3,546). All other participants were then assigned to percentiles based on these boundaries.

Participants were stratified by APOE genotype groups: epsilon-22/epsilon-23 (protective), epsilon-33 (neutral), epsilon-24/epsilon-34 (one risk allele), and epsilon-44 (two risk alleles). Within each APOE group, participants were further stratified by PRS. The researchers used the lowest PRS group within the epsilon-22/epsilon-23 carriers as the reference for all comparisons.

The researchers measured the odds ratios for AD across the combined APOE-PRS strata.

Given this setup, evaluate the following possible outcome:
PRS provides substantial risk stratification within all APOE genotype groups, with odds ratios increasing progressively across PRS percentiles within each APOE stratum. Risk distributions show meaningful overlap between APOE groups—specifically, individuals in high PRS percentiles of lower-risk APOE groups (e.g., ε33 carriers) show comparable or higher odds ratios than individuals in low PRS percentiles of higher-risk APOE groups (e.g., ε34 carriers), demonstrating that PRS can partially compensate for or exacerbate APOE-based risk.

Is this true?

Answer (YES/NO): YES